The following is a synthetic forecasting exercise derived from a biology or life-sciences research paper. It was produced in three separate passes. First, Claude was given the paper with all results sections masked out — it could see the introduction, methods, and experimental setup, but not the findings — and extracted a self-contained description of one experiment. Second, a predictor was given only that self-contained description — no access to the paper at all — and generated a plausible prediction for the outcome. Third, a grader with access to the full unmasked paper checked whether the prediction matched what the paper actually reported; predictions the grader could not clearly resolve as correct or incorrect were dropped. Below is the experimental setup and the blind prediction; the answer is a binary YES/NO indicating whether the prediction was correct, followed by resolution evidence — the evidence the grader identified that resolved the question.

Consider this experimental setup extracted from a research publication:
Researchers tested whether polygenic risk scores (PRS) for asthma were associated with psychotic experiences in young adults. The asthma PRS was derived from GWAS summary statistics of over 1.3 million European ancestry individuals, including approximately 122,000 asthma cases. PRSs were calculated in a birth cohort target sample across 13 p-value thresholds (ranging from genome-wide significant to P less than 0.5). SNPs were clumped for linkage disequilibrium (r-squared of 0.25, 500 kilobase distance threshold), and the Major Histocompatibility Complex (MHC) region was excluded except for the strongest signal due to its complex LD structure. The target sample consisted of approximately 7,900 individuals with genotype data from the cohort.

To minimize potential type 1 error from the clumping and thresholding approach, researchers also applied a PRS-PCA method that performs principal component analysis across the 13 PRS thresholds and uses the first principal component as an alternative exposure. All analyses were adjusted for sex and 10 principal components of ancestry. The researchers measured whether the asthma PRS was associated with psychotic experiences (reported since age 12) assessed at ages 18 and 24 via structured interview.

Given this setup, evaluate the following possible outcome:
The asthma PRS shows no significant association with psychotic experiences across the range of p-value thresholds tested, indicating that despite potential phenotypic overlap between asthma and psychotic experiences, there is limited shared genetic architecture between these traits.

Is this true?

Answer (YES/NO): NO